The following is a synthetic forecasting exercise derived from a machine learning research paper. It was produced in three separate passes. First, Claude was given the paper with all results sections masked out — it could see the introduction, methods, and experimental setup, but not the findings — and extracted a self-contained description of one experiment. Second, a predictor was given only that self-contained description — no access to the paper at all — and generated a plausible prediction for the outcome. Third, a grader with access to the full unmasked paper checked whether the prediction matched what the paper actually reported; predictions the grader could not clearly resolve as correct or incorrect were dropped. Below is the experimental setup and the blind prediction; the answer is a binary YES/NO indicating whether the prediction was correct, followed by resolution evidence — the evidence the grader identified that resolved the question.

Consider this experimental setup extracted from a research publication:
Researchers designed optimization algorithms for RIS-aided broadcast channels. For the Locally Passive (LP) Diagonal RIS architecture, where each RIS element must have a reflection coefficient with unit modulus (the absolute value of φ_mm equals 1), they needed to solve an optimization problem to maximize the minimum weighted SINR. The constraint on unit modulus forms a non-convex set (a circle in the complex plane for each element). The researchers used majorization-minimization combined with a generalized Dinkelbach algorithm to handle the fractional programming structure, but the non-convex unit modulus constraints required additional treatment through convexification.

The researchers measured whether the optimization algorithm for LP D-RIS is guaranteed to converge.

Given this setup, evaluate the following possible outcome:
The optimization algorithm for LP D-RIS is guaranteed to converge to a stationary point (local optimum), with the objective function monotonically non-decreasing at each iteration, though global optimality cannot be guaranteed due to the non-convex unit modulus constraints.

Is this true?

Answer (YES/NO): NO